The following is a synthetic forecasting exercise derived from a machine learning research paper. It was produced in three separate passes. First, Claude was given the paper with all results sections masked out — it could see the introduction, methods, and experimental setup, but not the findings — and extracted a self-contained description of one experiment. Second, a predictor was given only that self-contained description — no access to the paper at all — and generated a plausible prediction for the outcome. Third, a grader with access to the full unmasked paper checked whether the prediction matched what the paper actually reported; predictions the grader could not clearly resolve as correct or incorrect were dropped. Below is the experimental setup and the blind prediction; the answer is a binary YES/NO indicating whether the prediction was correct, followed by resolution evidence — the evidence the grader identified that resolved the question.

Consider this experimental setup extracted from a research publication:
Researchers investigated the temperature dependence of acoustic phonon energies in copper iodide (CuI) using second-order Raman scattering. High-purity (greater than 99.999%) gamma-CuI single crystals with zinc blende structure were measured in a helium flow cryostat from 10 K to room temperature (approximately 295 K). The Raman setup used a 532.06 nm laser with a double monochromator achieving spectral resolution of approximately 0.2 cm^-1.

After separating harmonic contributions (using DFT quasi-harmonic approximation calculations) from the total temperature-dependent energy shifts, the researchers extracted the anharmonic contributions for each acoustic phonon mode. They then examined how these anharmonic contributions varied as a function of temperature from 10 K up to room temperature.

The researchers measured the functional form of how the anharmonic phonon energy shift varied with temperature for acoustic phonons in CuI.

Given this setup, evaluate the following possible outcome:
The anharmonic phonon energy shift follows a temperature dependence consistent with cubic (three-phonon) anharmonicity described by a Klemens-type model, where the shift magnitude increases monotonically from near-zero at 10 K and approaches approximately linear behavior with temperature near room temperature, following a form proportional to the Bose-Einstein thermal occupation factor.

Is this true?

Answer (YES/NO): YES